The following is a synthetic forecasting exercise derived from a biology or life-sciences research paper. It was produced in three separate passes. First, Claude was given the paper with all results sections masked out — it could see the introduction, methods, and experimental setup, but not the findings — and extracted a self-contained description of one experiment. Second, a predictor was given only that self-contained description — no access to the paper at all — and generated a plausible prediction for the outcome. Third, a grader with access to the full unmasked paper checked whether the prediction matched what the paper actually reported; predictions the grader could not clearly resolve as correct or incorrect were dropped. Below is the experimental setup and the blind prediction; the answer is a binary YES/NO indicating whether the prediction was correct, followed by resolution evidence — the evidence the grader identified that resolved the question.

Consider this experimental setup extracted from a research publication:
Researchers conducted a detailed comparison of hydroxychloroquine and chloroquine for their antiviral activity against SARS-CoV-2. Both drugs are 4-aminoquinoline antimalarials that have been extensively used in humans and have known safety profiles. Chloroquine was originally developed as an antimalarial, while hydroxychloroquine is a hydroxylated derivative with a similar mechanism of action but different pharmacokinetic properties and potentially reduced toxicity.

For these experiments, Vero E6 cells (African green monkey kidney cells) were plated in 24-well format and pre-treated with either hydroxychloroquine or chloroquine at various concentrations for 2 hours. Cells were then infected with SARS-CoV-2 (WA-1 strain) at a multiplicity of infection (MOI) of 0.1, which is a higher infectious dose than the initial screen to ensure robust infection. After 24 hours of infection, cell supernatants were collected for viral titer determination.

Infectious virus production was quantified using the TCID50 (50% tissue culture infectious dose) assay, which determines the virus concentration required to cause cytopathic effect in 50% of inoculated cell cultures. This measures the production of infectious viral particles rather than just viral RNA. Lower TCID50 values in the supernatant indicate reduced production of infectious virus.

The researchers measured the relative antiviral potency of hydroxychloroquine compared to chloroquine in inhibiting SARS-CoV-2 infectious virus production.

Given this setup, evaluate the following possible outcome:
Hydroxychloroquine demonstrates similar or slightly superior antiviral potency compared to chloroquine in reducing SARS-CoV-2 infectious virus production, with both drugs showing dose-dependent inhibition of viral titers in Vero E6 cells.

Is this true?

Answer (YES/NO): YES